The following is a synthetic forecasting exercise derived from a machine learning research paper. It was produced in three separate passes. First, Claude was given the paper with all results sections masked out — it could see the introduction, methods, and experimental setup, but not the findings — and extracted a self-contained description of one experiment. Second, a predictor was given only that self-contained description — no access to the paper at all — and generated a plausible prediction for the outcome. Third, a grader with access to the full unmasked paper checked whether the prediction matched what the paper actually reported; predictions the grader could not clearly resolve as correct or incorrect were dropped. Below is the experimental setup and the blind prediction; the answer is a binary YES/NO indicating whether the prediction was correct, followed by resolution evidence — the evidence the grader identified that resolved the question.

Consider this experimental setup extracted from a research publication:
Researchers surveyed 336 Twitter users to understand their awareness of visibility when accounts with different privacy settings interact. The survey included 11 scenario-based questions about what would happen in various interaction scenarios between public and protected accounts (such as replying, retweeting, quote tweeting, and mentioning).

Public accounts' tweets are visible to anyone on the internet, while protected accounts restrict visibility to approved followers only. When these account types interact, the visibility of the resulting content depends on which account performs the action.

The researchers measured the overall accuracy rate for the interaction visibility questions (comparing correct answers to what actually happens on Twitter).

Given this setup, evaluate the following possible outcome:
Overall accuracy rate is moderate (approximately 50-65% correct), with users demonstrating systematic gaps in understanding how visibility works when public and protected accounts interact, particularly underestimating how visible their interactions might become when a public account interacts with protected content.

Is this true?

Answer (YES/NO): YES